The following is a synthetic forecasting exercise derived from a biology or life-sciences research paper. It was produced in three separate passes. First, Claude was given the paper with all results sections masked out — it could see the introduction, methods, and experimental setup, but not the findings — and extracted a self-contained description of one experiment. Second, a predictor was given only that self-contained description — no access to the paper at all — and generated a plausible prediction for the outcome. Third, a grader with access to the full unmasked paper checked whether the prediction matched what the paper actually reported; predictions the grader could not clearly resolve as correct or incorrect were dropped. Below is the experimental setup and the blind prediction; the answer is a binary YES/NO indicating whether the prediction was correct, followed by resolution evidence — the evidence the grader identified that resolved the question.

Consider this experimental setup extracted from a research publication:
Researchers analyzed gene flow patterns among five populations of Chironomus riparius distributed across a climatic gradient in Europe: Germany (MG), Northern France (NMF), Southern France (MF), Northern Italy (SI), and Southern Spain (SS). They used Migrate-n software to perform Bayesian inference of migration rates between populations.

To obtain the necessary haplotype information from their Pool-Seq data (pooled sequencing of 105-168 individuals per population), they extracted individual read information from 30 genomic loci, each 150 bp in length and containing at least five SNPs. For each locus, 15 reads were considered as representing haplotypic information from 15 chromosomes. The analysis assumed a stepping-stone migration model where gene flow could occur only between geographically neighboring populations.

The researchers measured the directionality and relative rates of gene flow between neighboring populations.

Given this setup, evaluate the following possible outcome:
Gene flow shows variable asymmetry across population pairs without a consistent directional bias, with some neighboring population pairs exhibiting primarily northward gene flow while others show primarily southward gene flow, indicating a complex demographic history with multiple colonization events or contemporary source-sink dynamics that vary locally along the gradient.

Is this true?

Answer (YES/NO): NO